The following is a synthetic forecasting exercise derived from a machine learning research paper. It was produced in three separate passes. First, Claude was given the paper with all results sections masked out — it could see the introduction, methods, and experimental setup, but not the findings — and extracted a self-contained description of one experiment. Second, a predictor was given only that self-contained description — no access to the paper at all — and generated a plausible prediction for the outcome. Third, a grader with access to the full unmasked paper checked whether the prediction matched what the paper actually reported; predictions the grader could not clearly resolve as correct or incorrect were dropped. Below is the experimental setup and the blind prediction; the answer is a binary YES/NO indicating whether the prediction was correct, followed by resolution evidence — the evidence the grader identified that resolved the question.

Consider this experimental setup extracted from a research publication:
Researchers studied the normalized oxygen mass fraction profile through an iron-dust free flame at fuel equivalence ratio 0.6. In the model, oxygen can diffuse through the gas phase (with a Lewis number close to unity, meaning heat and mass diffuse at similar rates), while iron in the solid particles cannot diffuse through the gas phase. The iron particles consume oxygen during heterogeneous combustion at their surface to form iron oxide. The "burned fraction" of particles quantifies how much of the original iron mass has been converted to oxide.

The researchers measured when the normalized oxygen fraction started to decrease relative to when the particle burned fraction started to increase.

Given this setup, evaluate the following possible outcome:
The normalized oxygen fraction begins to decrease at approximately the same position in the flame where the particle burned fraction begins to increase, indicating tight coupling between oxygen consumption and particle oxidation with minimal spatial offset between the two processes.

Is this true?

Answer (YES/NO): NO